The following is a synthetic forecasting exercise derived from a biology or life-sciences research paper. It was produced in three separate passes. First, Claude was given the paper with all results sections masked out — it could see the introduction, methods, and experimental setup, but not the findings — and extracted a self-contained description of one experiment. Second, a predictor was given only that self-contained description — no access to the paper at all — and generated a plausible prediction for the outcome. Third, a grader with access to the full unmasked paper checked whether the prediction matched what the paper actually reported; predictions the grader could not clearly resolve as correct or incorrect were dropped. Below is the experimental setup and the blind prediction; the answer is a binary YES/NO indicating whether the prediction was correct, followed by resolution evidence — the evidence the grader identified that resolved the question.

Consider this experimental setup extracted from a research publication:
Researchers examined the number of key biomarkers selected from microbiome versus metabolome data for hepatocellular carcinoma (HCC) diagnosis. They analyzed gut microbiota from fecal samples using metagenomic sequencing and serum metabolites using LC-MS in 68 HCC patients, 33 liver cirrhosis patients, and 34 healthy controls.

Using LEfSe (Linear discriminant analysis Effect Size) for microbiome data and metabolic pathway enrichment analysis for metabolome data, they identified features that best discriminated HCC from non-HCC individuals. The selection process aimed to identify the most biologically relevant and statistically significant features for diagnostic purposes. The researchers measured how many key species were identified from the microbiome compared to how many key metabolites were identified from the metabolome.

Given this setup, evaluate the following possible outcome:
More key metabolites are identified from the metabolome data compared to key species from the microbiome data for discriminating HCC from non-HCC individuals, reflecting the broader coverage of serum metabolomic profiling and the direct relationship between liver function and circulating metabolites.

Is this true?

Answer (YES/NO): YES